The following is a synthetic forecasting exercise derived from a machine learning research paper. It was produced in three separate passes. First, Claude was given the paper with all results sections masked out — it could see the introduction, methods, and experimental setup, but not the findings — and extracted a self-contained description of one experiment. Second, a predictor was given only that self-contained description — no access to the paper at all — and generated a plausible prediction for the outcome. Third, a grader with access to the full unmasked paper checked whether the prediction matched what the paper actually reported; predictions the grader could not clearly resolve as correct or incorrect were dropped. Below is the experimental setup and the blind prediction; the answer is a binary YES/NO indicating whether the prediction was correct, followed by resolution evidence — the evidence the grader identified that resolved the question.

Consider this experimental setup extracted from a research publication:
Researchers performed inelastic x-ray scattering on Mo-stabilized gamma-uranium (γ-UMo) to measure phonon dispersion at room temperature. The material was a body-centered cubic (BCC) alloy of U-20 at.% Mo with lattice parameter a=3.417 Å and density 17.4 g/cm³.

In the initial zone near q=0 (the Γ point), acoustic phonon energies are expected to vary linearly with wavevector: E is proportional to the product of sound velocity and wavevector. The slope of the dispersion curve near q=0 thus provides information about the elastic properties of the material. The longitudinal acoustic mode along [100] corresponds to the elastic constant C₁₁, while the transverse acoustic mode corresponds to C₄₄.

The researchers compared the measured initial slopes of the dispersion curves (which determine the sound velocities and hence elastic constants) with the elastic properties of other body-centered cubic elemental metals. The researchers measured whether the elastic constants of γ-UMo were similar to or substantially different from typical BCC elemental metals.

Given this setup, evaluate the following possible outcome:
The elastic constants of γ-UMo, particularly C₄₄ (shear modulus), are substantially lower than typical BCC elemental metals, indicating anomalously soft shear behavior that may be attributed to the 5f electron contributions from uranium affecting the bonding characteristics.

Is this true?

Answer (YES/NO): NO